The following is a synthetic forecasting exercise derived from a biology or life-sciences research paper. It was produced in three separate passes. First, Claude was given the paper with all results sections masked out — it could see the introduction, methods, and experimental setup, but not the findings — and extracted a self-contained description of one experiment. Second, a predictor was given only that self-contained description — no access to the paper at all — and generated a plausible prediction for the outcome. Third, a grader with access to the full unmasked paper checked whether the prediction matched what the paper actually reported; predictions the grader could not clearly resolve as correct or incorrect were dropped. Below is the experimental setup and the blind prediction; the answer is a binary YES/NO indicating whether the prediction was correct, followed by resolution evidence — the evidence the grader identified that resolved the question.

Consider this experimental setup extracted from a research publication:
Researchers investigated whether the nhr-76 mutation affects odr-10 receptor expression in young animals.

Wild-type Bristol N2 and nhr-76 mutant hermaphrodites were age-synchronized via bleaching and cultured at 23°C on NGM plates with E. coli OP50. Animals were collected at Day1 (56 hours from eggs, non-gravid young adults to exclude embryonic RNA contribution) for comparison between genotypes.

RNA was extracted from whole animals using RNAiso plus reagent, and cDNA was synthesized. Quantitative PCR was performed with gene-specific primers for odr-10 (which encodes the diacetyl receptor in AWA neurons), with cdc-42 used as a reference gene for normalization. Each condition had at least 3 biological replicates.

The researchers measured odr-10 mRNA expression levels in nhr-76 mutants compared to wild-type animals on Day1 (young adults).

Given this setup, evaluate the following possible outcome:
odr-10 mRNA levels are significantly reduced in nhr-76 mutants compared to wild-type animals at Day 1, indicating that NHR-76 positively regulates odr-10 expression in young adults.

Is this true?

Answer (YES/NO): NO